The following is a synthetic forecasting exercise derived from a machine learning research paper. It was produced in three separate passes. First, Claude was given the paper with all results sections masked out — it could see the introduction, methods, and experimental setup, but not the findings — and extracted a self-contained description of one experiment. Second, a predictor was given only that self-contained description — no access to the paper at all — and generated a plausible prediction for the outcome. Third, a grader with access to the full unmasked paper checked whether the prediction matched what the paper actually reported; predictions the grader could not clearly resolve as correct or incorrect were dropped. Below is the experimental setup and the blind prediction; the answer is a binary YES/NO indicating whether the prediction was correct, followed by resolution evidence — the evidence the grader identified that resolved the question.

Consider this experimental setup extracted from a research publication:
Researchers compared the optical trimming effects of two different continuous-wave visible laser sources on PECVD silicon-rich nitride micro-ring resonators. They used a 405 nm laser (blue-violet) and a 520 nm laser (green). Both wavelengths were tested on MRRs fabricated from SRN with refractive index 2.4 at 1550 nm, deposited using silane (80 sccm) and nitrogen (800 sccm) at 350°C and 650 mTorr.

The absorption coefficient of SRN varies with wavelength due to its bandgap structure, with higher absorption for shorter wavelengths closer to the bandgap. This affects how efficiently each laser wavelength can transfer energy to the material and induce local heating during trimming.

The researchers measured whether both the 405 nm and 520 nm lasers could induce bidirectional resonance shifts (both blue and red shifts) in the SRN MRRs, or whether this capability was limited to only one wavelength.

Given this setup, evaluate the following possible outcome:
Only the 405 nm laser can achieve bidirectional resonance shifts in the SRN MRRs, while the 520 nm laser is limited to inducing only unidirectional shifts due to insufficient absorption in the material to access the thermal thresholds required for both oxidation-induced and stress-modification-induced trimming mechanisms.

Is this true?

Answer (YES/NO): NO